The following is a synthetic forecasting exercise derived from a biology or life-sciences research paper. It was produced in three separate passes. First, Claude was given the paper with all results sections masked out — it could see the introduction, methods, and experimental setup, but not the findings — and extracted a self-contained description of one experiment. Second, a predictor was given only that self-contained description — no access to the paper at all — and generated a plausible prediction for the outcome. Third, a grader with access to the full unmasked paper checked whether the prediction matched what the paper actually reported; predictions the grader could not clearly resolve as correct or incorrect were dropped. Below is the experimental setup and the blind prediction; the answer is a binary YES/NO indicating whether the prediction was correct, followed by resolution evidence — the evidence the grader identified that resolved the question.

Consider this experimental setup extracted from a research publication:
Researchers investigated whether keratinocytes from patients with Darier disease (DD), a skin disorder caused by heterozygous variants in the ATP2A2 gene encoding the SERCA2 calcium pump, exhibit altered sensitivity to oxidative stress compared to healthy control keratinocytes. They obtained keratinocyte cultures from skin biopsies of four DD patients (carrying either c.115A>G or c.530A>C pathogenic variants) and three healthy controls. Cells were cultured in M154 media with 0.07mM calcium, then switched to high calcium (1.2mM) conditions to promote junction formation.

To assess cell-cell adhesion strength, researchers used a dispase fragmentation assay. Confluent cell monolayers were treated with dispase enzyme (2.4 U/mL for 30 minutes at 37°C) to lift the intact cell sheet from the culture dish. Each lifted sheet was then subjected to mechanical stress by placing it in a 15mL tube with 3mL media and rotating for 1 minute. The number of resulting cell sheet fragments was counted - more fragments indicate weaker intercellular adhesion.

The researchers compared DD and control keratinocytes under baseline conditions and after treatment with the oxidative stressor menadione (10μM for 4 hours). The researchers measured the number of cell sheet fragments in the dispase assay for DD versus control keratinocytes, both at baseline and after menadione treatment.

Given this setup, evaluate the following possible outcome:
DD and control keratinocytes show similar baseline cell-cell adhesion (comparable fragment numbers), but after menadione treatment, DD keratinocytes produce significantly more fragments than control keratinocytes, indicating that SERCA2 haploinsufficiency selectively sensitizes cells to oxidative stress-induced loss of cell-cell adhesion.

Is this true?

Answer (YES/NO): NO